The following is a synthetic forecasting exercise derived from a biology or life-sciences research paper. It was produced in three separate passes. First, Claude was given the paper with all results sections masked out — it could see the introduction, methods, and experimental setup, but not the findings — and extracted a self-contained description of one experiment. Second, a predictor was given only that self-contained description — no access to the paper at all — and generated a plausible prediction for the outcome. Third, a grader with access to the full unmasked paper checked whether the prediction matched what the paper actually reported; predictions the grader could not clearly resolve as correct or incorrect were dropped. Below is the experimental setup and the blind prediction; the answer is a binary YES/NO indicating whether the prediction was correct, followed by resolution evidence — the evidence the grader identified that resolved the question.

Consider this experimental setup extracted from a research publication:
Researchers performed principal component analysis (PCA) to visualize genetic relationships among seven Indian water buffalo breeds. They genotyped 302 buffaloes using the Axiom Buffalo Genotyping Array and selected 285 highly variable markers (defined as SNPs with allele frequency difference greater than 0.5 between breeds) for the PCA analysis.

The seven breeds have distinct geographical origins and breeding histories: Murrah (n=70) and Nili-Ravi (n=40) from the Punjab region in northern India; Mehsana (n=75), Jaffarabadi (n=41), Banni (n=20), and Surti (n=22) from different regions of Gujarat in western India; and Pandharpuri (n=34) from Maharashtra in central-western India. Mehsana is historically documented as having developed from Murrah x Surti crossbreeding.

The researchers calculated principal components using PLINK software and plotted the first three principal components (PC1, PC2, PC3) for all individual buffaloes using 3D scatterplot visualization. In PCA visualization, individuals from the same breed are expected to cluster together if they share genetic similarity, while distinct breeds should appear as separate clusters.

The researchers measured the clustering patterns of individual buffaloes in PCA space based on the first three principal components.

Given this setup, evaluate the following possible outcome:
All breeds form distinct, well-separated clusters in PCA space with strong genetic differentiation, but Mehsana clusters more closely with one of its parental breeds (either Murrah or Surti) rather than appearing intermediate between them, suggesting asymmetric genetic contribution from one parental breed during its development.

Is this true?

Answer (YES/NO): NO